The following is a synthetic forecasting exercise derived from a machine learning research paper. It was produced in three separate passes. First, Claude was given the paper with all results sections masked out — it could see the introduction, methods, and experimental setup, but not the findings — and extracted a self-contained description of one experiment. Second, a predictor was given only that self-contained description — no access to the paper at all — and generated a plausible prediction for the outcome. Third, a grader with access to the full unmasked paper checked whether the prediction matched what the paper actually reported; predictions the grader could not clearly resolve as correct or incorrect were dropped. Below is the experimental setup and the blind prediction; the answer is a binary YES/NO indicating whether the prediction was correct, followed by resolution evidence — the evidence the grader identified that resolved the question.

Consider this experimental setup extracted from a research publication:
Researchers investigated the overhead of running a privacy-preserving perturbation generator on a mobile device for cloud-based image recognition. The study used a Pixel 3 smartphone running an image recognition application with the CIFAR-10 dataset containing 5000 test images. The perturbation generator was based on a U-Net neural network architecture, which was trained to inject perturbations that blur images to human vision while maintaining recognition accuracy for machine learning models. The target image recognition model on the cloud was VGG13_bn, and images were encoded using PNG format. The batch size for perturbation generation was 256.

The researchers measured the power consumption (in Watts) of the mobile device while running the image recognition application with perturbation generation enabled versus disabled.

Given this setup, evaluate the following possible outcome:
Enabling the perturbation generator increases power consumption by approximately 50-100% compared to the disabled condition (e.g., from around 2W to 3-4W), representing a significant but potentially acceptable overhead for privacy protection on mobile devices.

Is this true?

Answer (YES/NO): NO